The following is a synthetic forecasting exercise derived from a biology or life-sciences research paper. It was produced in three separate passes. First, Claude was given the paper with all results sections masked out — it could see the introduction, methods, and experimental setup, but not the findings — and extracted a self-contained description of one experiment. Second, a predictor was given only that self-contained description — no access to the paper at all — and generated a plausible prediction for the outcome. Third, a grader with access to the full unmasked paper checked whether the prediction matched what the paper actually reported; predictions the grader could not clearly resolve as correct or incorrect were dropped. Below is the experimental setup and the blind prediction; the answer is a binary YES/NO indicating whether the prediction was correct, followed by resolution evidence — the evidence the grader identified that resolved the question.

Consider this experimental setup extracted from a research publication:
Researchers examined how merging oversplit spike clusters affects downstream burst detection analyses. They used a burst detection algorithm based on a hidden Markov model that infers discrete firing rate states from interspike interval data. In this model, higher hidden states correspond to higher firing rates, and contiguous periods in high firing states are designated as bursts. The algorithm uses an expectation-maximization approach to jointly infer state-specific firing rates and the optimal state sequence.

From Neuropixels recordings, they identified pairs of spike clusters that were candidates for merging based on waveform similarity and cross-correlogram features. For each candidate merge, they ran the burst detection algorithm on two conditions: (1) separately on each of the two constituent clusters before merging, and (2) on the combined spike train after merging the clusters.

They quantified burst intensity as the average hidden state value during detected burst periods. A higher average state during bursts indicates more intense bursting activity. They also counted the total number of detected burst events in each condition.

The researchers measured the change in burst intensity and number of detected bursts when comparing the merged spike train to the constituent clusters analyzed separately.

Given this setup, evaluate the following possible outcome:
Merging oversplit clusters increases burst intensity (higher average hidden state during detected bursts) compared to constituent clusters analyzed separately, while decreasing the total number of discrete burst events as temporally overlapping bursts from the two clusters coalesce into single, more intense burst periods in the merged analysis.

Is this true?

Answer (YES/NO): NO